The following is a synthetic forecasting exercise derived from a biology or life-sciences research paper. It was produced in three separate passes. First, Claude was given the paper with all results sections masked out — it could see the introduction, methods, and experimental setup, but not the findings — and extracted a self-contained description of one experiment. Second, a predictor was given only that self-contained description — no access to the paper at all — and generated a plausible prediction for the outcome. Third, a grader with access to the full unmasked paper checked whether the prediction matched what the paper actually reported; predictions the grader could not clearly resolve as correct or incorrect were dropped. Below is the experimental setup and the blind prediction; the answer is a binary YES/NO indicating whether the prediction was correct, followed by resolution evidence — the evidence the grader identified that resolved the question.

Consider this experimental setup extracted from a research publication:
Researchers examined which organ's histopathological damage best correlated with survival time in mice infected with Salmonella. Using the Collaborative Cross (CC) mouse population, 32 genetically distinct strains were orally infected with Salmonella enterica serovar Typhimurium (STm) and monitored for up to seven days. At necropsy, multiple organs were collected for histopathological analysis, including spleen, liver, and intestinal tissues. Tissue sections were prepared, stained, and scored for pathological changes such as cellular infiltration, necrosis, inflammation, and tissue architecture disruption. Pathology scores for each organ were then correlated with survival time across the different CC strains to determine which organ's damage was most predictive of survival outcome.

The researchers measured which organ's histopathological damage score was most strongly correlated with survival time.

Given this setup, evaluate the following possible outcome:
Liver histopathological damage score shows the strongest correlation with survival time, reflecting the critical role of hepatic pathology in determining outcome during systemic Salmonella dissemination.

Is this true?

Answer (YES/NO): NO